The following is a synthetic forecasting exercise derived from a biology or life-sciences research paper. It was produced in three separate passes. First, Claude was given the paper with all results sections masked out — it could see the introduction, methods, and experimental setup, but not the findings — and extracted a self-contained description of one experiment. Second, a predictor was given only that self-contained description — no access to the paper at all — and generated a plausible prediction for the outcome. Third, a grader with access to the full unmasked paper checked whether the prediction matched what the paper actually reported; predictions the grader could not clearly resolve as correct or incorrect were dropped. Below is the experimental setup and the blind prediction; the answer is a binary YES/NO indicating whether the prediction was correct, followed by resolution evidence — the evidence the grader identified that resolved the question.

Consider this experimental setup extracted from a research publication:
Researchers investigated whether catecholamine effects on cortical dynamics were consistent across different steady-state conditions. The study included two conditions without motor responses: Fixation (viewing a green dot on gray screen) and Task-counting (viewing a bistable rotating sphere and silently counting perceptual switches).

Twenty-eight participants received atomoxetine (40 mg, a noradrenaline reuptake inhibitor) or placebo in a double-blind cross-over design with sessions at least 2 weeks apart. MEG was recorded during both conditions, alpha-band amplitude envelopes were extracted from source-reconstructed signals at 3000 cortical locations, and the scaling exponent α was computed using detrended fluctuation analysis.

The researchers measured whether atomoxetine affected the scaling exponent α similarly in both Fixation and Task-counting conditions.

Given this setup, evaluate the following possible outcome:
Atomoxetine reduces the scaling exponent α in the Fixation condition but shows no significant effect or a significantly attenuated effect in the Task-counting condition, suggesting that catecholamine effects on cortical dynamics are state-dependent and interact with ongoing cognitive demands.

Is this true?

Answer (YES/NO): NO